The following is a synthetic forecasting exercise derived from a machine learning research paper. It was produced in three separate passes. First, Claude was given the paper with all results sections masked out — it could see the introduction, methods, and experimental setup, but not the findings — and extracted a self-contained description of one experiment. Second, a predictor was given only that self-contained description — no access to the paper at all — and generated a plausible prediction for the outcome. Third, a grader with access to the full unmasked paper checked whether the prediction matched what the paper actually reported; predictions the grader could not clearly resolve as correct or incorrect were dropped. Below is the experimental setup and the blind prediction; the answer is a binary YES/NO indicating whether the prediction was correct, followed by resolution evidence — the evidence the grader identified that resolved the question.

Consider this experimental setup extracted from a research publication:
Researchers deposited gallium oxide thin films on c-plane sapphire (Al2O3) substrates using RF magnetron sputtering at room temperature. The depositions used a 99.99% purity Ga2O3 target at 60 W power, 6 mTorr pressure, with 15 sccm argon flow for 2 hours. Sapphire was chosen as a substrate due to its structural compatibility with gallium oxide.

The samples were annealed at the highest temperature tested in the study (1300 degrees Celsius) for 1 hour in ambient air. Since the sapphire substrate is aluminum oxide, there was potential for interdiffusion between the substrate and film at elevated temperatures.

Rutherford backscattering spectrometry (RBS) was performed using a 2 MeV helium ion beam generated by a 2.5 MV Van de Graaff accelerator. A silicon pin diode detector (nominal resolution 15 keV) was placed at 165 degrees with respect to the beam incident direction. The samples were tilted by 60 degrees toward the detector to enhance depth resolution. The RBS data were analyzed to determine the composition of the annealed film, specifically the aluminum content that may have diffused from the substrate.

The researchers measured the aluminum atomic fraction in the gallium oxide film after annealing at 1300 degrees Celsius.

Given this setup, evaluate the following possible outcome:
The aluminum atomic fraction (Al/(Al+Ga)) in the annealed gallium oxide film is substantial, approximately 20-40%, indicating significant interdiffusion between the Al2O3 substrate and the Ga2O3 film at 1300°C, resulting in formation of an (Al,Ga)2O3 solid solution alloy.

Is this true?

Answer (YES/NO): NO